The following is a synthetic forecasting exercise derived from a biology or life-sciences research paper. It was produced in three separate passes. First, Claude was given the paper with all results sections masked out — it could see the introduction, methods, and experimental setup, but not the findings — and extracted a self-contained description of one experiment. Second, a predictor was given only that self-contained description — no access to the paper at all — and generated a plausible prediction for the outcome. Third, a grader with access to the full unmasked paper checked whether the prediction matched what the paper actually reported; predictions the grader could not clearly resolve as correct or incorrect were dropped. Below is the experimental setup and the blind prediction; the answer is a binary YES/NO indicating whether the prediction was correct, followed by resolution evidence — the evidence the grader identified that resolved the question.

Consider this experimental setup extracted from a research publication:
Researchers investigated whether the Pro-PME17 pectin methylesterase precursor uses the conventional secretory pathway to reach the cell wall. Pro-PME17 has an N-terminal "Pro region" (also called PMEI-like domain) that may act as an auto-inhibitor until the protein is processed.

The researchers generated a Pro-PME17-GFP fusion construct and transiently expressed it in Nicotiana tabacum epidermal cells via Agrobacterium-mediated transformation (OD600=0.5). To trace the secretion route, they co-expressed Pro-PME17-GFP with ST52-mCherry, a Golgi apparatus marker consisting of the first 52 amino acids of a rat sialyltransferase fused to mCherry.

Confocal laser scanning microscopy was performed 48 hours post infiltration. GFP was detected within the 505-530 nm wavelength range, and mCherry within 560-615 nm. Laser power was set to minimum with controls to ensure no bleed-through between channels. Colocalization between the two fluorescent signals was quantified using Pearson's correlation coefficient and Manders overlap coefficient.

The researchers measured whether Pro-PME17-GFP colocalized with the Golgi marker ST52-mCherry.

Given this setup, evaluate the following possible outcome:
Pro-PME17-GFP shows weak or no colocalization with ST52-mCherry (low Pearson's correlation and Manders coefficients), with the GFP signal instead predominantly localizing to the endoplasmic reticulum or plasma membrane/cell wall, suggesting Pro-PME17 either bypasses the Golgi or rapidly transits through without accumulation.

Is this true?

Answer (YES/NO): NO